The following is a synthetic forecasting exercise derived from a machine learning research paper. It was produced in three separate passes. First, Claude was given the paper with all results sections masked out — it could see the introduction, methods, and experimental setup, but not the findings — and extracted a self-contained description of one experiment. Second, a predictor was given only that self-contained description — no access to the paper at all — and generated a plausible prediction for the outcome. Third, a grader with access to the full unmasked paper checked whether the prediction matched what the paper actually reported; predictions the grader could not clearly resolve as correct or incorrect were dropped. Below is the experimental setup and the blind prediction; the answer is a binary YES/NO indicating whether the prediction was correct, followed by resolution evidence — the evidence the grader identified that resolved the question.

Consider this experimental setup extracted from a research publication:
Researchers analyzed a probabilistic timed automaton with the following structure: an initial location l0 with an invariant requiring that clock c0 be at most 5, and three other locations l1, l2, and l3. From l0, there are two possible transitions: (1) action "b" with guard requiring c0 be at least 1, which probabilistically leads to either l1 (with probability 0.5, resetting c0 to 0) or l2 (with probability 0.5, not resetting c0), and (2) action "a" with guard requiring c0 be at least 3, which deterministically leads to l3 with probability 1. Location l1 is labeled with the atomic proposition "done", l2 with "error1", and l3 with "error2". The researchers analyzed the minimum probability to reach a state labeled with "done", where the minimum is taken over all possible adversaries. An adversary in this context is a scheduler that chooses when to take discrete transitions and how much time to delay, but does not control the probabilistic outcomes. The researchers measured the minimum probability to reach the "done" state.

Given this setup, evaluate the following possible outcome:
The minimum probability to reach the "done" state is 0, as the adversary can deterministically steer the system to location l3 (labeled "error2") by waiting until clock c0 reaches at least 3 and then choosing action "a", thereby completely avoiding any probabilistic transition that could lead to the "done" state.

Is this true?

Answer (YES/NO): YES